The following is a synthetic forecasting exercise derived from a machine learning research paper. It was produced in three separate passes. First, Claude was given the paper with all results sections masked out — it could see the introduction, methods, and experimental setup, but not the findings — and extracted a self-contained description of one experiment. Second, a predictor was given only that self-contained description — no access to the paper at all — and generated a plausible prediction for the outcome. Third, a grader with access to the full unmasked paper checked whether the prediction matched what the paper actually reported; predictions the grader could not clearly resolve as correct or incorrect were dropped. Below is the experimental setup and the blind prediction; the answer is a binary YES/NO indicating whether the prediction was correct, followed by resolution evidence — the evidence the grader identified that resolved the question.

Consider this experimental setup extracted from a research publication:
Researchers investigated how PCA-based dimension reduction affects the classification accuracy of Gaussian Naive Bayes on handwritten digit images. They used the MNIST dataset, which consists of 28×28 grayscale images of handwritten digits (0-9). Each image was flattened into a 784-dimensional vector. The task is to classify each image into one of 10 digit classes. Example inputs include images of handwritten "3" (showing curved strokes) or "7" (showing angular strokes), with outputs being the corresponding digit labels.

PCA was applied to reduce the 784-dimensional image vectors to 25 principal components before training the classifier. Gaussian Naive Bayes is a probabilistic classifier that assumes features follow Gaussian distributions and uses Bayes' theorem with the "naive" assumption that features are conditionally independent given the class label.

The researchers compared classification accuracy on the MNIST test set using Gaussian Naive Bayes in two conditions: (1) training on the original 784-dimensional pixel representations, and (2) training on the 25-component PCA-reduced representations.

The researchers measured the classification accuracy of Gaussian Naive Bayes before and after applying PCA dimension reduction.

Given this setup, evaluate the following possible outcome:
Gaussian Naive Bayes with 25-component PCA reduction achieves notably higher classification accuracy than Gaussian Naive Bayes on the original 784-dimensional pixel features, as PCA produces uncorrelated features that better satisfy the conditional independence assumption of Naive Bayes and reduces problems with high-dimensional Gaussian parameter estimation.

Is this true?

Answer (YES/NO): YES